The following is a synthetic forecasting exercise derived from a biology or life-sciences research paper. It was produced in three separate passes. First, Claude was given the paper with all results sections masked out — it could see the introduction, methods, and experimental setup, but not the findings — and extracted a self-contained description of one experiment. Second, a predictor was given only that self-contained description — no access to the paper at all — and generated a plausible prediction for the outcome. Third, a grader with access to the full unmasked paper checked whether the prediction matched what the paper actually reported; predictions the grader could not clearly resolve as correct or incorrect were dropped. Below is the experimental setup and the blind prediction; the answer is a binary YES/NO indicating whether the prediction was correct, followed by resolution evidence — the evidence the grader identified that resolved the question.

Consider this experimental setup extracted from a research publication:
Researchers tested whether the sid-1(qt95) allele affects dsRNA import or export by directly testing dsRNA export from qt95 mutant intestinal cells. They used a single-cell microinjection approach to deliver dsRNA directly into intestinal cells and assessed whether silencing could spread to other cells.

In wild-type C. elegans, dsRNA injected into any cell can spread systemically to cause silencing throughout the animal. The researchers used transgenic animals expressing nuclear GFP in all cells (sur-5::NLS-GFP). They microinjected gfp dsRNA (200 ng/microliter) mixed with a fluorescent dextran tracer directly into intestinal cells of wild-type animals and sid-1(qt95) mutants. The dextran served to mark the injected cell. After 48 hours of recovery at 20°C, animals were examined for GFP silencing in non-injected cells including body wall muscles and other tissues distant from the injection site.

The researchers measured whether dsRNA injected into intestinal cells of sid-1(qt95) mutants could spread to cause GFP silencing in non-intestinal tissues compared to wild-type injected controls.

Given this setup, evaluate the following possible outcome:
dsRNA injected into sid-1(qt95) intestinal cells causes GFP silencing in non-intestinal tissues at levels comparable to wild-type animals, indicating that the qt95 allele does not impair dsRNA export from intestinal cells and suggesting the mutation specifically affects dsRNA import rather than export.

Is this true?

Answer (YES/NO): NO